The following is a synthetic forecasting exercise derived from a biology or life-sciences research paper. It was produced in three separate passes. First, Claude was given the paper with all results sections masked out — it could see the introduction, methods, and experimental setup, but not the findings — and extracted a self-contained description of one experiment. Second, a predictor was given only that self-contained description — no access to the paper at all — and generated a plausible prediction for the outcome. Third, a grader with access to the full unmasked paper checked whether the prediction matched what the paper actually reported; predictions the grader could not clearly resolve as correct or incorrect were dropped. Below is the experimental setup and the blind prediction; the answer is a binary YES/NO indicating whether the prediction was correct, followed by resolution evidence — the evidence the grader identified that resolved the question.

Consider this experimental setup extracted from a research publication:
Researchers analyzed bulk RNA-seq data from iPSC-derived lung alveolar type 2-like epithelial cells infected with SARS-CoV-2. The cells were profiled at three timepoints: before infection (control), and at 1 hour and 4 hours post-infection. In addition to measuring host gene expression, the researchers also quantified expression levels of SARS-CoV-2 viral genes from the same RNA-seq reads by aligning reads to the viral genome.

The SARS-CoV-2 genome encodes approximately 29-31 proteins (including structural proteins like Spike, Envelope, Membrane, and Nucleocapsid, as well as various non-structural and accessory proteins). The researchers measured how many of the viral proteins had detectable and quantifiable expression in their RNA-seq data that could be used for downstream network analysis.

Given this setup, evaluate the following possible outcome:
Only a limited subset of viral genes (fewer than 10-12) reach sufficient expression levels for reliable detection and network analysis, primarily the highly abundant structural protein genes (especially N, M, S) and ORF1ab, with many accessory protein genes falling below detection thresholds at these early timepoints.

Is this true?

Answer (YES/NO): NO